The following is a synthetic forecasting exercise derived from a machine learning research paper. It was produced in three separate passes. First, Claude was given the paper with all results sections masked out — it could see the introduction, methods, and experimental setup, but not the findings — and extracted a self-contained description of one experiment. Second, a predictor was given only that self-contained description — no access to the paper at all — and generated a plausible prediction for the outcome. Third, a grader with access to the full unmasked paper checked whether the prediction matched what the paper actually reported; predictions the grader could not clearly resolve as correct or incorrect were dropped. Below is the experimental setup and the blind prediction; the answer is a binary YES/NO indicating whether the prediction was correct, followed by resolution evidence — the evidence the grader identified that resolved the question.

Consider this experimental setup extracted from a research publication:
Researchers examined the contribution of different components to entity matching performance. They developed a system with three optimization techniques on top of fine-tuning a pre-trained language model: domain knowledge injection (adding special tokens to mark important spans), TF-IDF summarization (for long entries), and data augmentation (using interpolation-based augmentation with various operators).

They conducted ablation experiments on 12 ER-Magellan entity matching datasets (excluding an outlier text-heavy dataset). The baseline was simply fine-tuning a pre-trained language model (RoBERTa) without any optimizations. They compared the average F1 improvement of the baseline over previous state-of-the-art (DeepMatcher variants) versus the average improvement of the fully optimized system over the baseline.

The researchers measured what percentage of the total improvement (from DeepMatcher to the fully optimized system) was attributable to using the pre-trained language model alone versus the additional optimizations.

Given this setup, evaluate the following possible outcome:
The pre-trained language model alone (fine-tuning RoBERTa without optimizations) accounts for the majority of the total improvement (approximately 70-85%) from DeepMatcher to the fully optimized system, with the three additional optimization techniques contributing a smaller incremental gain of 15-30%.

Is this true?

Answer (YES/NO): YES